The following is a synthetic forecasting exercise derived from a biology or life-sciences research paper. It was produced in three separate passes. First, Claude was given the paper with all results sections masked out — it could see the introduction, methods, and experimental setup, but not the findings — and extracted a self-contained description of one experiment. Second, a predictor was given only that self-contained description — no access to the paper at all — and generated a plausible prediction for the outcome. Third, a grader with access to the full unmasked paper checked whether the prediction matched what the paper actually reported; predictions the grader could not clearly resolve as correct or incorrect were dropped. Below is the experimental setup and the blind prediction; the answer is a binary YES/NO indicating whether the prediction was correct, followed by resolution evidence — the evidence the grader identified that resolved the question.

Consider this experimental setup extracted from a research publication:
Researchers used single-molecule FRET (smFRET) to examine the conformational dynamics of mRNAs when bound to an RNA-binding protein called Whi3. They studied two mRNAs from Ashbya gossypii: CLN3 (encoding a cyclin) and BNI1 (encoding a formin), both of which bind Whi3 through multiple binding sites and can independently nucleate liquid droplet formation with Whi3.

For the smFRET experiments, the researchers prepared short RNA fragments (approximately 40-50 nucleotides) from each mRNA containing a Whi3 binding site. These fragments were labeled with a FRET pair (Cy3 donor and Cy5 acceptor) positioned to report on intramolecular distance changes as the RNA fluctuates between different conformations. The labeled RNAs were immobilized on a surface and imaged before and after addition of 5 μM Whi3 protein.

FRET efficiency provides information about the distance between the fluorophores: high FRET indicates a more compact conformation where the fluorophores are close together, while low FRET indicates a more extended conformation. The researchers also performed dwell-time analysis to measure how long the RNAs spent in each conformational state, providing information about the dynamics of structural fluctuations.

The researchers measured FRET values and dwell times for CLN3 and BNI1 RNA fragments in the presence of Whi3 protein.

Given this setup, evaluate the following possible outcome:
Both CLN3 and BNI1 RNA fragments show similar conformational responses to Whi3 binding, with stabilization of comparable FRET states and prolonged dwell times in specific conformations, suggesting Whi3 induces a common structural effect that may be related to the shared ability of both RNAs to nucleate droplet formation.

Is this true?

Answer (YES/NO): NO